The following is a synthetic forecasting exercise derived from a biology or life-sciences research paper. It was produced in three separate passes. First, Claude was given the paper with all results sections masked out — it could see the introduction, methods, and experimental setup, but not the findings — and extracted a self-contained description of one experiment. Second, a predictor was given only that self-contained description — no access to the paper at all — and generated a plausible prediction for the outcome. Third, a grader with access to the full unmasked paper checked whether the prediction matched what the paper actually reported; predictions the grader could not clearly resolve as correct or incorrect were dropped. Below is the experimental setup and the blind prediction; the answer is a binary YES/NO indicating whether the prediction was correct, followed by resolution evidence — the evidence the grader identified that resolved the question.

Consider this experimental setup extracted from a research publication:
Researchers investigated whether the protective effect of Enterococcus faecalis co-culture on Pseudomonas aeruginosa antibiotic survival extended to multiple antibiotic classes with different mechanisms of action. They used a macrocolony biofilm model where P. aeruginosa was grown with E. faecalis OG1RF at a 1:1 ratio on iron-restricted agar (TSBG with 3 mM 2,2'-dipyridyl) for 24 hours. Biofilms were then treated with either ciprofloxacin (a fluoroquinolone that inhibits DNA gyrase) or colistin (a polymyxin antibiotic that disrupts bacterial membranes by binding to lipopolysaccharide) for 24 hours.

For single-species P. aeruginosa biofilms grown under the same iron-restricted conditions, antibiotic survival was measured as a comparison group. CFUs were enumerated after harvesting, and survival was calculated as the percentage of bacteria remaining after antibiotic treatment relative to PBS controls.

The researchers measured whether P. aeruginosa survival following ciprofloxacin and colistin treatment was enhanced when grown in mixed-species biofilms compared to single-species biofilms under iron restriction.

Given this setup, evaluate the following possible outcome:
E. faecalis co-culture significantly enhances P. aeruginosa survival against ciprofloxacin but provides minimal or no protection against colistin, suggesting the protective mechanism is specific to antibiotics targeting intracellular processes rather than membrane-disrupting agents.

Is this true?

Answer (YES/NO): YES